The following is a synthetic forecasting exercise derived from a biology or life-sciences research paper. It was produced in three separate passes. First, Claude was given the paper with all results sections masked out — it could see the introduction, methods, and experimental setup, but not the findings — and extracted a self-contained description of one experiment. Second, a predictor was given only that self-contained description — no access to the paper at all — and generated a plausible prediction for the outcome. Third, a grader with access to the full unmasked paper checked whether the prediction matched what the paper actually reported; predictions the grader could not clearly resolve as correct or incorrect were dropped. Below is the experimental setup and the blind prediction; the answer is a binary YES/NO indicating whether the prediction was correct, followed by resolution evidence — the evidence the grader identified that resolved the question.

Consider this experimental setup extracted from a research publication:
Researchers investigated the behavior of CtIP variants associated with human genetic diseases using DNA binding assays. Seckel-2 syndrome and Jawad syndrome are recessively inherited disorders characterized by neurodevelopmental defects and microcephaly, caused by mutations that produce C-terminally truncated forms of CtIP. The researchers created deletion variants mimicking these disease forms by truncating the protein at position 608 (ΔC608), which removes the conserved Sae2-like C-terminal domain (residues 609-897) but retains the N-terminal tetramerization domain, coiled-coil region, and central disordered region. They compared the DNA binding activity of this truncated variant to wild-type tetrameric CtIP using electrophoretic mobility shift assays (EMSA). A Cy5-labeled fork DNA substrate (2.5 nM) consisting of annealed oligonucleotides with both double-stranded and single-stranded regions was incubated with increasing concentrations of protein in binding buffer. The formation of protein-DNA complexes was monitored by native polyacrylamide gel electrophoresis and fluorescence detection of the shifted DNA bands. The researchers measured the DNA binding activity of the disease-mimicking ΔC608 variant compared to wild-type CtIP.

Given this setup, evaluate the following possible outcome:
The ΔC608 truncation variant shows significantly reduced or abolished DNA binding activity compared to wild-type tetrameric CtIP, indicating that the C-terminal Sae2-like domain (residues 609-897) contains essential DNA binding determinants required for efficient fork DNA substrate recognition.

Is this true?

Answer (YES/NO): YES